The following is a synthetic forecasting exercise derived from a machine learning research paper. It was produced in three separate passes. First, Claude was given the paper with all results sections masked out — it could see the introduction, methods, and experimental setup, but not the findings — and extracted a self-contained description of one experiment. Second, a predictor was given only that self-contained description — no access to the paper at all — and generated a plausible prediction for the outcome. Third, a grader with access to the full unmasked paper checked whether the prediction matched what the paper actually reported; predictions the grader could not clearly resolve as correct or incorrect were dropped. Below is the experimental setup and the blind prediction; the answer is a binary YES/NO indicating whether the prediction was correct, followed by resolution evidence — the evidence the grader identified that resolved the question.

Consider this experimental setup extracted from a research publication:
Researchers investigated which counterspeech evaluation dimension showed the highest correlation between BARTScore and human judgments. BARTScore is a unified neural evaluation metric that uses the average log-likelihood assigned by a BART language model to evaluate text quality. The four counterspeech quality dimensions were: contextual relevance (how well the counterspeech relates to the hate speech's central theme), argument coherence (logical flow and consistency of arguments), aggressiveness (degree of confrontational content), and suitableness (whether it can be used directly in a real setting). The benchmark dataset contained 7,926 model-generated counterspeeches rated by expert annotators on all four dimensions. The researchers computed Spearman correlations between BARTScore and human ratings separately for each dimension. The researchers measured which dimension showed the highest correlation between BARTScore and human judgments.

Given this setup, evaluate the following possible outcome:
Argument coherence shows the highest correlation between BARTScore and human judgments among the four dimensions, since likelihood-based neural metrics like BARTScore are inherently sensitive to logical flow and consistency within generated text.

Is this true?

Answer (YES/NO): YES